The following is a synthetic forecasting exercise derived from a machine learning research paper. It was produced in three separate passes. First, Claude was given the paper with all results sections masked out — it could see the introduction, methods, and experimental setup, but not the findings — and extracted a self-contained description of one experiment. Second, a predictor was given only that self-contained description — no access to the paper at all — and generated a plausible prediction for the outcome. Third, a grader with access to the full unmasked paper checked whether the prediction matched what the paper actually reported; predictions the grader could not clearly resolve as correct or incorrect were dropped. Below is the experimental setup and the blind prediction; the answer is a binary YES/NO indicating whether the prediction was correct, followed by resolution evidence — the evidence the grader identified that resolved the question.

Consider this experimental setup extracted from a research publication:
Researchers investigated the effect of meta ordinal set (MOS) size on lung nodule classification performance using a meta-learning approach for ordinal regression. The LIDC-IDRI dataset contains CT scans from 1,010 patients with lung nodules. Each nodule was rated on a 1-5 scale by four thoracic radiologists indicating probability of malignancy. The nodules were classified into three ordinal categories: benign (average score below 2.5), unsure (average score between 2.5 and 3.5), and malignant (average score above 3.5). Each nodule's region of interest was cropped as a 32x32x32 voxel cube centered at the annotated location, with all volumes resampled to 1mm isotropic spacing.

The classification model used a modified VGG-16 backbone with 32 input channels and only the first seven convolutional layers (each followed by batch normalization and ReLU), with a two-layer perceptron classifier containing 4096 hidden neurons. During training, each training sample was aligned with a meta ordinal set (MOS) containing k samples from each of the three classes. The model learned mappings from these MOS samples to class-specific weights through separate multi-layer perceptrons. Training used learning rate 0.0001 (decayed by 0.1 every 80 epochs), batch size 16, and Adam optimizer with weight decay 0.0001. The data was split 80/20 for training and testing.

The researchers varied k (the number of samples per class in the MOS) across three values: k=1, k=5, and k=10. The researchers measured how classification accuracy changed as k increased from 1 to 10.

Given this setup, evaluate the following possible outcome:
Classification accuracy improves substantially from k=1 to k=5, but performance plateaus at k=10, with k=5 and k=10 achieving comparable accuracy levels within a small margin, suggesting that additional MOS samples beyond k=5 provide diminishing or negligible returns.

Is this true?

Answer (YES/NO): NO